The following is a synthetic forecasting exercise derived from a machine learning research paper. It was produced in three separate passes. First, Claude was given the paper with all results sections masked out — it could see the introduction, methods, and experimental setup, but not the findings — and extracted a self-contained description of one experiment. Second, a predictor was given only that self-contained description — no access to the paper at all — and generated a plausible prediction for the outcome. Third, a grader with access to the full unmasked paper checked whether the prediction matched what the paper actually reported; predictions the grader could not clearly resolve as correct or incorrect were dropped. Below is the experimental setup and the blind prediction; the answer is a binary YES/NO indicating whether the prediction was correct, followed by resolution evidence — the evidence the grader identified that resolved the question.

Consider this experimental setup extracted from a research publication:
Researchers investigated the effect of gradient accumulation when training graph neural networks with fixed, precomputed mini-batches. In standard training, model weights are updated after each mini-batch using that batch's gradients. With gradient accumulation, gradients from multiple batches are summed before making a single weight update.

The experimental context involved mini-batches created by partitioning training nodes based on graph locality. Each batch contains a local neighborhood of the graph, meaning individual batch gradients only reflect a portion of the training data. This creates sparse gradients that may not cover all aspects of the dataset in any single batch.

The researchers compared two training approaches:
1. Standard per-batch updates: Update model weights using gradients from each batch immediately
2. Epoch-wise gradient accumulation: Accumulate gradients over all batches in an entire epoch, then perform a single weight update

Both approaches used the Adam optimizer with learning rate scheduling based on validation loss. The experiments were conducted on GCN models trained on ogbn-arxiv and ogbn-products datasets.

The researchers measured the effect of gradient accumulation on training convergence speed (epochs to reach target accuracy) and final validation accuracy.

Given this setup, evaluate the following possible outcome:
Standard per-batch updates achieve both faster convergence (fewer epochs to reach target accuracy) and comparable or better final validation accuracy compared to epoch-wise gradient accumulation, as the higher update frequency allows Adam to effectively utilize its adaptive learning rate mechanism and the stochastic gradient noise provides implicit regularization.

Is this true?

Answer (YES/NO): NO